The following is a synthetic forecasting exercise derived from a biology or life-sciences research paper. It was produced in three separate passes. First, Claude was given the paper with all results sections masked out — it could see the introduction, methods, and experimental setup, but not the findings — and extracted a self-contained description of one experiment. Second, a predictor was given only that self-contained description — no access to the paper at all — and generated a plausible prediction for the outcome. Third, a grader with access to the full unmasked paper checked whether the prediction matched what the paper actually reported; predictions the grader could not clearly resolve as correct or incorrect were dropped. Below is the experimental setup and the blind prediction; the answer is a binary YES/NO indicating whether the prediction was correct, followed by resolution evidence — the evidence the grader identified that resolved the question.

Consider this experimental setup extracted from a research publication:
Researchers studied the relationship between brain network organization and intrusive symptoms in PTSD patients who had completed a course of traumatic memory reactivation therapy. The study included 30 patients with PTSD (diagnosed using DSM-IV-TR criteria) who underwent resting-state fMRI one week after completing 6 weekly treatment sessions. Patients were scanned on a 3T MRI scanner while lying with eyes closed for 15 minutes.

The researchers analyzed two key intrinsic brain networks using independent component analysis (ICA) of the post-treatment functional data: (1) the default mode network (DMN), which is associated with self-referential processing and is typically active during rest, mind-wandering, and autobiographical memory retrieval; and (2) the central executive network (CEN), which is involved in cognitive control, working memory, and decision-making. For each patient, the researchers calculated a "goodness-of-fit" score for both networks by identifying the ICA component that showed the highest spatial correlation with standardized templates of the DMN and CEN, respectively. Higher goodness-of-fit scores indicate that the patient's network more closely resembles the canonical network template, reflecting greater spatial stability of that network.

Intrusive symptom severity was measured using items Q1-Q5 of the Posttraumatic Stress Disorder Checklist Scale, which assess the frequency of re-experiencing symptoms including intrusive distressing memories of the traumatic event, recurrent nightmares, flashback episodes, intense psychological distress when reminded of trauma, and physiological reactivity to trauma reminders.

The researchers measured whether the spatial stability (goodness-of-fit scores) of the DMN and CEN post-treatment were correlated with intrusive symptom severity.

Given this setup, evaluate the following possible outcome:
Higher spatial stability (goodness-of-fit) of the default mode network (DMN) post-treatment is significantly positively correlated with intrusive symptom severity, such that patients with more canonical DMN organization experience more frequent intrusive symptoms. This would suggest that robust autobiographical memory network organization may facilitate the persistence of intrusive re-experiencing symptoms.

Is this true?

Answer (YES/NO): YES